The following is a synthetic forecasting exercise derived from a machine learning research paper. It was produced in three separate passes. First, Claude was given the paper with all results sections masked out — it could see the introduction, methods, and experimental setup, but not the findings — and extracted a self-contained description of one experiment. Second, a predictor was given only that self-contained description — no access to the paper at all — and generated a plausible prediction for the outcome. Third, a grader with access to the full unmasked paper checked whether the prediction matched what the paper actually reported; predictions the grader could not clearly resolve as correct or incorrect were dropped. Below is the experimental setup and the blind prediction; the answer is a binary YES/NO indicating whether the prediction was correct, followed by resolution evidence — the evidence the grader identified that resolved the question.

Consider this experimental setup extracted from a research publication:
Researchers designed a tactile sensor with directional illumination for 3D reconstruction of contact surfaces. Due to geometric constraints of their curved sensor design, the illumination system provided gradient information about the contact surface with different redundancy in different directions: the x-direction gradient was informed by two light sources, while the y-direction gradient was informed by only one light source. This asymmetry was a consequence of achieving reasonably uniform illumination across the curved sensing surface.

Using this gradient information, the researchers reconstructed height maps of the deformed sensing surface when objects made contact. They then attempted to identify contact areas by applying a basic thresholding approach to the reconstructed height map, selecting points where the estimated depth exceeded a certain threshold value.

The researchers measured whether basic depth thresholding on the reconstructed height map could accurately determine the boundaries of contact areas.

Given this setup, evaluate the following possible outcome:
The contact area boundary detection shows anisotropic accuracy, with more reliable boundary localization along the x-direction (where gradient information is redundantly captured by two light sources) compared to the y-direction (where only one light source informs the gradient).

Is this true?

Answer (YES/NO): YES